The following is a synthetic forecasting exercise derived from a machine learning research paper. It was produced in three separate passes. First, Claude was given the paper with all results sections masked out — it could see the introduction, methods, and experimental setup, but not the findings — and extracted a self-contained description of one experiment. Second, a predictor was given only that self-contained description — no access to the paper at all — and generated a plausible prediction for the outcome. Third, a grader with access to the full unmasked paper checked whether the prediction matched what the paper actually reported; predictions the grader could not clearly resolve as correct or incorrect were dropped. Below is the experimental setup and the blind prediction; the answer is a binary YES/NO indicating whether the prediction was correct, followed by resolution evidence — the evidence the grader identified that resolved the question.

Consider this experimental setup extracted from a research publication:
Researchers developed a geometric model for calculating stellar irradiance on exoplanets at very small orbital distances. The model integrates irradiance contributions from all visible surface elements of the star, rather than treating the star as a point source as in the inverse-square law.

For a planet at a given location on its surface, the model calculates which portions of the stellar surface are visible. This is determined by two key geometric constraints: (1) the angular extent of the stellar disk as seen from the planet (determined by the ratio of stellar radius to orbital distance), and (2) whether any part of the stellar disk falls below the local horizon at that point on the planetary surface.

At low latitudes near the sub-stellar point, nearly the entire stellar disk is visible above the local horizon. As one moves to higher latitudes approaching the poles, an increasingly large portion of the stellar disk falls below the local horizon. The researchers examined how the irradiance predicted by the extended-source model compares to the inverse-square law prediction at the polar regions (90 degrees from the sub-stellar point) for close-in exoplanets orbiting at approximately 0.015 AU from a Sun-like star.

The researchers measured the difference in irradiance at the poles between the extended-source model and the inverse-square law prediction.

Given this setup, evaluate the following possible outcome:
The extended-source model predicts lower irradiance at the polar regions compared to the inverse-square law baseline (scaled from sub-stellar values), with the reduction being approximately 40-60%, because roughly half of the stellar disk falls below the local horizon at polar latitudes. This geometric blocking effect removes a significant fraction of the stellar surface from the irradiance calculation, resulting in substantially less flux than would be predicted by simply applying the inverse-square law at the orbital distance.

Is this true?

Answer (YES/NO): NO